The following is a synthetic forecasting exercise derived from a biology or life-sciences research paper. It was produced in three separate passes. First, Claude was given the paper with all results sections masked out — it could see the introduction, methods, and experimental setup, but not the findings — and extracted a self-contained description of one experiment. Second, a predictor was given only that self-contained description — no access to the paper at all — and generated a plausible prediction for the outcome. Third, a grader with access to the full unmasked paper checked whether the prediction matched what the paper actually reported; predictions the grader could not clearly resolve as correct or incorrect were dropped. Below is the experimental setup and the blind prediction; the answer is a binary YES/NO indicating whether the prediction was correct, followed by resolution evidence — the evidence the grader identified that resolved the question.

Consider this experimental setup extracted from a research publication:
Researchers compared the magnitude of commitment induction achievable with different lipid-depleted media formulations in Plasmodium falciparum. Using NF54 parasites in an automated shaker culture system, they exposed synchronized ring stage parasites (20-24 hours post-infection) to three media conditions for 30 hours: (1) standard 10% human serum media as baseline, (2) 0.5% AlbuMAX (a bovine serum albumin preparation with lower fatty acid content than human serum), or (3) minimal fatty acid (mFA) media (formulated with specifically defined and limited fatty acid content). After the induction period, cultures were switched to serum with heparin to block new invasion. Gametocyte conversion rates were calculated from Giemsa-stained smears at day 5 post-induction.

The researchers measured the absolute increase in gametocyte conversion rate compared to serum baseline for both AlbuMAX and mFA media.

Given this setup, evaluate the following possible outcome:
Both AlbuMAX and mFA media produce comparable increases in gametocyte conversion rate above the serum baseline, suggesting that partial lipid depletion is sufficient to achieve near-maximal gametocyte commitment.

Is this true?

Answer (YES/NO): NO